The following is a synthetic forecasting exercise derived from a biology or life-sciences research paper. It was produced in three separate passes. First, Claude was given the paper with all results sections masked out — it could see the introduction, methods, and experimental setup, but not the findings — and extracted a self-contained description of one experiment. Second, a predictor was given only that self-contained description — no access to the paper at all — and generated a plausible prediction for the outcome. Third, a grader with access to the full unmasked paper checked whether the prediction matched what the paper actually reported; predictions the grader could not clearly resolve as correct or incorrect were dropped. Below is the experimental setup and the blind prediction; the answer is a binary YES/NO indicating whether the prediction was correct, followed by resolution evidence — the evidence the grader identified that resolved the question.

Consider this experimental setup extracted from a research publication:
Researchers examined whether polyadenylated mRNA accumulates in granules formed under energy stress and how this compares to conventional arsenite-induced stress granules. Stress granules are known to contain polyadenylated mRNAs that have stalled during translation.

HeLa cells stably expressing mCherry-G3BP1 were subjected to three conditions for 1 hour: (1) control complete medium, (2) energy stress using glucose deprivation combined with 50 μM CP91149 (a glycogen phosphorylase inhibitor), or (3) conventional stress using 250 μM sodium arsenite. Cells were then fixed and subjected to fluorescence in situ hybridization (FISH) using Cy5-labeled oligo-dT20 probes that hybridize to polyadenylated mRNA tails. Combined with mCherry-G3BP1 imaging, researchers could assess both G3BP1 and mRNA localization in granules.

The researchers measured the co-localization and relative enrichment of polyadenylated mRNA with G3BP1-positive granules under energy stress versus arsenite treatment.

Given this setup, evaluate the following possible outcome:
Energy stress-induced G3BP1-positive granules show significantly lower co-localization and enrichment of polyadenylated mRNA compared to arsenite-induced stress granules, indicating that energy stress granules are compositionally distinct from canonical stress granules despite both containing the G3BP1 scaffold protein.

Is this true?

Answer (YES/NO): NO